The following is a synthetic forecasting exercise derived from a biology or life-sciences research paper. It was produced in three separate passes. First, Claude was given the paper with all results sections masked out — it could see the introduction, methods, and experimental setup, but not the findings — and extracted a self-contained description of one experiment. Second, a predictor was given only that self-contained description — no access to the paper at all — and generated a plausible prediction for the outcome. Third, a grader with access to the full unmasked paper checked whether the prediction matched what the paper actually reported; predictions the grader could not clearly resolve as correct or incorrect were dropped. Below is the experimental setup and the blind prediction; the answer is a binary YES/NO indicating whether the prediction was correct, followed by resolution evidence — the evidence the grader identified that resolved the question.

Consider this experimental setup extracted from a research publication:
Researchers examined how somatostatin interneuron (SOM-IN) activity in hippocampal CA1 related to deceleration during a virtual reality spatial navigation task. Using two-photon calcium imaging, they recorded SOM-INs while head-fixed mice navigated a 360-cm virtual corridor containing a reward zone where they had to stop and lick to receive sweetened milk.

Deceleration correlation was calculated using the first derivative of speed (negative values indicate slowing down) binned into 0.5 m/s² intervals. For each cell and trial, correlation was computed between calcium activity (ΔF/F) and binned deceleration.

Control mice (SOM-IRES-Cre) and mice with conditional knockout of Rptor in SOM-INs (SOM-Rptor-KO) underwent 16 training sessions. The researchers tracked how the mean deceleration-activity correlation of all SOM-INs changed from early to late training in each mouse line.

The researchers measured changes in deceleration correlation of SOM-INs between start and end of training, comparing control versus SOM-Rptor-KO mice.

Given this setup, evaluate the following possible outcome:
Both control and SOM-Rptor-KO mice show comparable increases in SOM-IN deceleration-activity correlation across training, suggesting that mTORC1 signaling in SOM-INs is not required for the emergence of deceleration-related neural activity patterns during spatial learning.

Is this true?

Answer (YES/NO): NO